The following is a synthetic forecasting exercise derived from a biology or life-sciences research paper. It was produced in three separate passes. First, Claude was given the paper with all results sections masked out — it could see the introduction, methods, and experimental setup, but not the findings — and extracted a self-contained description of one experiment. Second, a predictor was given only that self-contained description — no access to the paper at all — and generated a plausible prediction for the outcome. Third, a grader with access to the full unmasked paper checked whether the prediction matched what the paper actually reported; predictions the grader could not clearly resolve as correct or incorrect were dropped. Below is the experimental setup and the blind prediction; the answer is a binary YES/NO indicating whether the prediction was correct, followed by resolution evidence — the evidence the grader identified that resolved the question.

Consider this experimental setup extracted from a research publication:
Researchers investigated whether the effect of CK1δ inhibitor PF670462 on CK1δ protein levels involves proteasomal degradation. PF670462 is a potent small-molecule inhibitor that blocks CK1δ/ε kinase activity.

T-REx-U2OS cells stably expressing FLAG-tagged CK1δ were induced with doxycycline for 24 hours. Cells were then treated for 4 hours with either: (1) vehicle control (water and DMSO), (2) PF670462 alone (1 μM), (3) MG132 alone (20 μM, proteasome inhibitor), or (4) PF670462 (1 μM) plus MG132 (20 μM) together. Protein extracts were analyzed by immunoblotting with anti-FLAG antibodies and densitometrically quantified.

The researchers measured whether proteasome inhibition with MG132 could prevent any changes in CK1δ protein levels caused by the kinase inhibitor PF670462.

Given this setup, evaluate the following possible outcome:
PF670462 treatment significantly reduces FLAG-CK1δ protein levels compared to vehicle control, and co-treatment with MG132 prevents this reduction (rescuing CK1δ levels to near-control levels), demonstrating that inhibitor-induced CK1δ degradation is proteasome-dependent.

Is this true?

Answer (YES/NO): NO